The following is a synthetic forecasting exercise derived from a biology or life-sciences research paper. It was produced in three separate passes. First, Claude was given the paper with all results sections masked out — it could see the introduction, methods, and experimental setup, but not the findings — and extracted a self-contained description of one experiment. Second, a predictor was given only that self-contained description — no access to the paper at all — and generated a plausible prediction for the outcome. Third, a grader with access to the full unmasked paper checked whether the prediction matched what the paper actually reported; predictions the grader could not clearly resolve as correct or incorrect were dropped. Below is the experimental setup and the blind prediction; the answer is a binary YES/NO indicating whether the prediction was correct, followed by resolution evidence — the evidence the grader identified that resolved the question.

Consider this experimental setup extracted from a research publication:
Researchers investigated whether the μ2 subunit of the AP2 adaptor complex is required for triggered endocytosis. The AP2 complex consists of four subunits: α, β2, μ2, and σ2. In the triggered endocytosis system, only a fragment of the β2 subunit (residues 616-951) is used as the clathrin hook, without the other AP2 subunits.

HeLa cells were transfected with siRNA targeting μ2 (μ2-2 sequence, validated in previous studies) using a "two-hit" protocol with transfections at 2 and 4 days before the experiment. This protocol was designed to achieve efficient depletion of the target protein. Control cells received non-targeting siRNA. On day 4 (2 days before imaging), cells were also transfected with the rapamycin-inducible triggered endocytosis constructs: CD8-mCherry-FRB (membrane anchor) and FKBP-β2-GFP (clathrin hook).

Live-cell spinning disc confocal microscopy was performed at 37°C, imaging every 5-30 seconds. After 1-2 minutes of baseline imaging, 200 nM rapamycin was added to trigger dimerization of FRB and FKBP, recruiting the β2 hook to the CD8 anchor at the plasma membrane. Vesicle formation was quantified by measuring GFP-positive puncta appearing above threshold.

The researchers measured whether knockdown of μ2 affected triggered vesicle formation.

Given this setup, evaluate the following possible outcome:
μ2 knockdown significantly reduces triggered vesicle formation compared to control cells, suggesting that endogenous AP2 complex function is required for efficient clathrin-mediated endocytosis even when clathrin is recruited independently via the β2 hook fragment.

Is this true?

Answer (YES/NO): NO